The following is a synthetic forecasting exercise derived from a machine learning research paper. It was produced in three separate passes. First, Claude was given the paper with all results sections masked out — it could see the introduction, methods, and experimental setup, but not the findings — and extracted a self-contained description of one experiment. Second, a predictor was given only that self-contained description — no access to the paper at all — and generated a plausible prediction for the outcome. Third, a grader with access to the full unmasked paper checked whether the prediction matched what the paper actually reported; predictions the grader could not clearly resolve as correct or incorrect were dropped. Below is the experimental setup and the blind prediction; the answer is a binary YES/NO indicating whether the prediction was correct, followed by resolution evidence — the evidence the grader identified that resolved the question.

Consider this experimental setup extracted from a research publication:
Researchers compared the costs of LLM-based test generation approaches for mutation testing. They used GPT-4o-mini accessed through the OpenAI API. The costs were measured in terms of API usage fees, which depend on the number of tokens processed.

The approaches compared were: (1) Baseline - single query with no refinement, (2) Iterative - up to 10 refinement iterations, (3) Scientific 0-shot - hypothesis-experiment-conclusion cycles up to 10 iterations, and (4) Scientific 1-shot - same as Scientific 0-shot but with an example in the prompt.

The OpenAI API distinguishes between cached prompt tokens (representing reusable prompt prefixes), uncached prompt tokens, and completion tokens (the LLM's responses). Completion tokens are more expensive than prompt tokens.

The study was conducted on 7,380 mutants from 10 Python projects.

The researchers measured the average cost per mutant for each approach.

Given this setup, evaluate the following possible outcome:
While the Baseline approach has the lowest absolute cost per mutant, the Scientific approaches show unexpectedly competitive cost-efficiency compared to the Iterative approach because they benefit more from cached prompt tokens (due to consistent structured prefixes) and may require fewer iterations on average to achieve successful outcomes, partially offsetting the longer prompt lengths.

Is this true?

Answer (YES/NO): NO